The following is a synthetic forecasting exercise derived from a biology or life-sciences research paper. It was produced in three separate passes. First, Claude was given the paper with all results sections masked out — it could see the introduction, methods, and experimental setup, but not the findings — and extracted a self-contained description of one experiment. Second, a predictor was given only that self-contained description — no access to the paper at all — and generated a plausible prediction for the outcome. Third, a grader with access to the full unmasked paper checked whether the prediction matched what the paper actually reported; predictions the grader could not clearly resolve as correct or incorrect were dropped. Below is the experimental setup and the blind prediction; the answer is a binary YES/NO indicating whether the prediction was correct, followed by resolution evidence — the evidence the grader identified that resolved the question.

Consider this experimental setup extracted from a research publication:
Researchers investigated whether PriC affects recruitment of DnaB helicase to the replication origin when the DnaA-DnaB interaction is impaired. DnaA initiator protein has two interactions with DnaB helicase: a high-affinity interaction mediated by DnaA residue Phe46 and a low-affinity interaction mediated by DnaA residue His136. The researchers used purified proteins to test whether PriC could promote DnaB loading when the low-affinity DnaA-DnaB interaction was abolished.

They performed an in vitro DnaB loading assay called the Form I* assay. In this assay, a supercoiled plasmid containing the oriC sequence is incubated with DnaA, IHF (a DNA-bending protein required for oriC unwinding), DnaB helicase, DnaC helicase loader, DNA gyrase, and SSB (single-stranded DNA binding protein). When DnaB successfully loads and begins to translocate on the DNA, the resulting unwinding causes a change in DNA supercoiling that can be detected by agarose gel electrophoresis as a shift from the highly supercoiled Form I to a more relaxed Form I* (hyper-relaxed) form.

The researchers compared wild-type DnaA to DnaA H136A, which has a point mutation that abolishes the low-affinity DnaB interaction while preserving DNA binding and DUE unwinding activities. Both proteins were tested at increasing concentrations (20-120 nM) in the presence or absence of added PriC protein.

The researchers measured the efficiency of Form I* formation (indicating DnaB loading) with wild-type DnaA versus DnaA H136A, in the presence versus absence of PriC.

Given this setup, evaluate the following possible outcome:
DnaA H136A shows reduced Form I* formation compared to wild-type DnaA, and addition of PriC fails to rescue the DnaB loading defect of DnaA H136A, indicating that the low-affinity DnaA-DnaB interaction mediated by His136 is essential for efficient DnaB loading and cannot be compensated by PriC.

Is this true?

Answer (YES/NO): NO